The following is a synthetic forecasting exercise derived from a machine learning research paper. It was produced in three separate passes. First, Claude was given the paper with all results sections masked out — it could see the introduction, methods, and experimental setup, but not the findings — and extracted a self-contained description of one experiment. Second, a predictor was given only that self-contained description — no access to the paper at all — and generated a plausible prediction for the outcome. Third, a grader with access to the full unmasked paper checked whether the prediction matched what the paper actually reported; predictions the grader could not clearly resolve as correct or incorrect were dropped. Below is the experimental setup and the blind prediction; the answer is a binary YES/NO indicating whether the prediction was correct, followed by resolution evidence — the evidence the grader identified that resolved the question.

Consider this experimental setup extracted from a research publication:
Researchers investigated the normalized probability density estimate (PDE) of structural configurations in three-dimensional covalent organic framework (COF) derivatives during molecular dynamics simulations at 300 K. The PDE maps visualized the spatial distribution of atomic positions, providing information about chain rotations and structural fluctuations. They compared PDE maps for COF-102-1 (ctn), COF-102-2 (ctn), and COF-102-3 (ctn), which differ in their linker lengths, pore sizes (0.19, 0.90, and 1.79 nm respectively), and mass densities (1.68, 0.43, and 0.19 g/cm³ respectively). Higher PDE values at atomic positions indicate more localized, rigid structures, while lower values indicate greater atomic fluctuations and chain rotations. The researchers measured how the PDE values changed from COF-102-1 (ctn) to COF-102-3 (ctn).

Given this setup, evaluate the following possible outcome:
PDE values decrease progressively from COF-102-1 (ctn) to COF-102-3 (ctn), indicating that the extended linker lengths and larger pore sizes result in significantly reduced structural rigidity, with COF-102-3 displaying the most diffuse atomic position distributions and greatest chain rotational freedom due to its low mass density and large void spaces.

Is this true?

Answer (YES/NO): YES